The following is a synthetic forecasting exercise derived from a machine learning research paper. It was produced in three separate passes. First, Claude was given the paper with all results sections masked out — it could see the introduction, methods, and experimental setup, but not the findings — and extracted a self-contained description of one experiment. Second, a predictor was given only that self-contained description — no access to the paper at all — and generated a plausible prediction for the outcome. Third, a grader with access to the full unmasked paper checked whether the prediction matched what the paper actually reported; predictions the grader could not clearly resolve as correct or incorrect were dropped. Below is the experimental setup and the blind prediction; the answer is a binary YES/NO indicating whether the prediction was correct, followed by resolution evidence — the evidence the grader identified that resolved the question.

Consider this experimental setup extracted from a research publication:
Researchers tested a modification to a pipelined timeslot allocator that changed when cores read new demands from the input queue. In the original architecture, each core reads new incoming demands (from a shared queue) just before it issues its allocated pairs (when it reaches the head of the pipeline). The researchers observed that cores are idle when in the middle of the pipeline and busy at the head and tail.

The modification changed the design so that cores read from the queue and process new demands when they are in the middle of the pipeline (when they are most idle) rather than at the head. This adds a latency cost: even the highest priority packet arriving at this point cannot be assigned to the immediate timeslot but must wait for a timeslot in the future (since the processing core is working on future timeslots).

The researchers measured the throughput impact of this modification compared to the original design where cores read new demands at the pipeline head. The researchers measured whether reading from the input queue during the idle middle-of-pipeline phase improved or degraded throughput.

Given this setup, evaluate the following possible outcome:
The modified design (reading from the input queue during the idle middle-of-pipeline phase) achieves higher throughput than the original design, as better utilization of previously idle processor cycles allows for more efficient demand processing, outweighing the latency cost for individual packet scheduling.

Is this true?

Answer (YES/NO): YES